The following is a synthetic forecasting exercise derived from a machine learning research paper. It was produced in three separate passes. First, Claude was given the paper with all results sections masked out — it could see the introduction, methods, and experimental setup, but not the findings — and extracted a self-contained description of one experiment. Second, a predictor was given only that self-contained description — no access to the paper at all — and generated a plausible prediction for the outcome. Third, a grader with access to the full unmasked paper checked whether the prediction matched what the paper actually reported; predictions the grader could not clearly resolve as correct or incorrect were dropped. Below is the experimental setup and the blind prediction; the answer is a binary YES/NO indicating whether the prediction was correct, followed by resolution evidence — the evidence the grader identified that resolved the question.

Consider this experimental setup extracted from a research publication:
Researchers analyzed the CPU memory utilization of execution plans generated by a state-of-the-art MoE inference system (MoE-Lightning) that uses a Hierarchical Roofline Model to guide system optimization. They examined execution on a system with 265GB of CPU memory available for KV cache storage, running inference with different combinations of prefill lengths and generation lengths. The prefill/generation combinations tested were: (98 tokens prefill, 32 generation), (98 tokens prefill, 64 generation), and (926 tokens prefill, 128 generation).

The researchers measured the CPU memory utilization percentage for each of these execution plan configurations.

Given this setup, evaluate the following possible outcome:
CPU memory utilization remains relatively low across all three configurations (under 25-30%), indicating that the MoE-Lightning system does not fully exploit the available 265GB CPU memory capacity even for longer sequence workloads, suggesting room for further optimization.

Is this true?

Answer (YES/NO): NO